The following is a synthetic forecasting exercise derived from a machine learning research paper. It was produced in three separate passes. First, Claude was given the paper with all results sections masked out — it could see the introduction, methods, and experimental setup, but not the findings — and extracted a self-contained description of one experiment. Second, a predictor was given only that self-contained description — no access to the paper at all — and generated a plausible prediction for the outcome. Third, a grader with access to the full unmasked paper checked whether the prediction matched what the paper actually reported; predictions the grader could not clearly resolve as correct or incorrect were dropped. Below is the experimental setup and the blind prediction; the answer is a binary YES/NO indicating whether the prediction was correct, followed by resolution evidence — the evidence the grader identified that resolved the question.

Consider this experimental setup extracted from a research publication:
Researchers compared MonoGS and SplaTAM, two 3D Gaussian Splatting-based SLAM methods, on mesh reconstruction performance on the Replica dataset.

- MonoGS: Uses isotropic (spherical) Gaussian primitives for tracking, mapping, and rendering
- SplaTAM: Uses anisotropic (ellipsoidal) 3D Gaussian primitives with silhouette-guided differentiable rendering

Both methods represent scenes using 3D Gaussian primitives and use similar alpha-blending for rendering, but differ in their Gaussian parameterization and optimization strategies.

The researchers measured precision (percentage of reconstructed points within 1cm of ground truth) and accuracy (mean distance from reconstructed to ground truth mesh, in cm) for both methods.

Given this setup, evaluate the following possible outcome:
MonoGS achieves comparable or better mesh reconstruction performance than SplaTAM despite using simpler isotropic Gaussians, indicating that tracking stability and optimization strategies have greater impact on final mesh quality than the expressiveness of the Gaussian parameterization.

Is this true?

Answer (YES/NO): YES